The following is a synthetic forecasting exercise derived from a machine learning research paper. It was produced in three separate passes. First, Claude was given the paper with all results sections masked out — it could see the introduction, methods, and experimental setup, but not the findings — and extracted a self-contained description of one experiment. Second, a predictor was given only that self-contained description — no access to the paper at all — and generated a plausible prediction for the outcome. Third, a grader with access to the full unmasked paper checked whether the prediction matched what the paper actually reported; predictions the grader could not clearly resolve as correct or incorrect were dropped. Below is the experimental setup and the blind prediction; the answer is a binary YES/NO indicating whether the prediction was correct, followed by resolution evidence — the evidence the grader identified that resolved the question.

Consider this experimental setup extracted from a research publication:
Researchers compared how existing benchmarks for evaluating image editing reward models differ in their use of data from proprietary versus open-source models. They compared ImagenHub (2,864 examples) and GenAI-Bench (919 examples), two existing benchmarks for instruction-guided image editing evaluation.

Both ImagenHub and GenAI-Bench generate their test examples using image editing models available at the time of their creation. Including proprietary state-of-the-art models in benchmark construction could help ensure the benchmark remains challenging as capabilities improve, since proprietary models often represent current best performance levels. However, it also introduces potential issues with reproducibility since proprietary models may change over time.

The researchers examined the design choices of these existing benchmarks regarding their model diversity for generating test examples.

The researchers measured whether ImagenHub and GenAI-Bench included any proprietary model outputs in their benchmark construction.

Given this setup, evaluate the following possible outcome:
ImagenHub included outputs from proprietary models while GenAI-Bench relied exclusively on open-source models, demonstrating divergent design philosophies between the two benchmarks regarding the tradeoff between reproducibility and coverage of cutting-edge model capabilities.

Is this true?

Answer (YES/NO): NO